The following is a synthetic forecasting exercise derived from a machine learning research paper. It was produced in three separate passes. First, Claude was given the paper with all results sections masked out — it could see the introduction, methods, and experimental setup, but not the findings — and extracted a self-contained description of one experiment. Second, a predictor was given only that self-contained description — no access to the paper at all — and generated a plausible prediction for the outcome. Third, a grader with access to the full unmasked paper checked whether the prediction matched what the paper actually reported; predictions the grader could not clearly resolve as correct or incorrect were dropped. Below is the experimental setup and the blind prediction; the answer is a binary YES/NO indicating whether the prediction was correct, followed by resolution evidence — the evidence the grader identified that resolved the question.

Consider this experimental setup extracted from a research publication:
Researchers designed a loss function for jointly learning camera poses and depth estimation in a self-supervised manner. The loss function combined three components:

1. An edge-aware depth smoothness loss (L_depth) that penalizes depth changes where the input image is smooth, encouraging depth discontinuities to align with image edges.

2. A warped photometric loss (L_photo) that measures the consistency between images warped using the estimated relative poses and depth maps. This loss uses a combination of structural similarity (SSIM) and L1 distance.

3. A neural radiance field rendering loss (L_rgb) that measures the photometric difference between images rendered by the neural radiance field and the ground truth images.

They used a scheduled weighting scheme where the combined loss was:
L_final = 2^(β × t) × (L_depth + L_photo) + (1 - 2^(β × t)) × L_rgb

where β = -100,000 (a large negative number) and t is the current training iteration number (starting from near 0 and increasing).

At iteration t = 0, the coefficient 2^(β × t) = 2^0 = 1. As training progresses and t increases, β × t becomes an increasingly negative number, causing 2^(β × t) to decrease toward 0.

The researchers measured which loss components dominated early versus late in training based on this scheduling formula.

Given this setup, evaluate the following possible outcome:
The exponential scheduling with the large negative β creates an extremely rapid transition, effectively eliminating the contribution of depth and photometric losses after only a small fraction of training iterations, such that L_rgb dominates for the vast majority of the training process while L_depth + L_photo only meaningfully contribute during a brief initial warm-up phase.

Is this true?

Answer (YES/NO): YES